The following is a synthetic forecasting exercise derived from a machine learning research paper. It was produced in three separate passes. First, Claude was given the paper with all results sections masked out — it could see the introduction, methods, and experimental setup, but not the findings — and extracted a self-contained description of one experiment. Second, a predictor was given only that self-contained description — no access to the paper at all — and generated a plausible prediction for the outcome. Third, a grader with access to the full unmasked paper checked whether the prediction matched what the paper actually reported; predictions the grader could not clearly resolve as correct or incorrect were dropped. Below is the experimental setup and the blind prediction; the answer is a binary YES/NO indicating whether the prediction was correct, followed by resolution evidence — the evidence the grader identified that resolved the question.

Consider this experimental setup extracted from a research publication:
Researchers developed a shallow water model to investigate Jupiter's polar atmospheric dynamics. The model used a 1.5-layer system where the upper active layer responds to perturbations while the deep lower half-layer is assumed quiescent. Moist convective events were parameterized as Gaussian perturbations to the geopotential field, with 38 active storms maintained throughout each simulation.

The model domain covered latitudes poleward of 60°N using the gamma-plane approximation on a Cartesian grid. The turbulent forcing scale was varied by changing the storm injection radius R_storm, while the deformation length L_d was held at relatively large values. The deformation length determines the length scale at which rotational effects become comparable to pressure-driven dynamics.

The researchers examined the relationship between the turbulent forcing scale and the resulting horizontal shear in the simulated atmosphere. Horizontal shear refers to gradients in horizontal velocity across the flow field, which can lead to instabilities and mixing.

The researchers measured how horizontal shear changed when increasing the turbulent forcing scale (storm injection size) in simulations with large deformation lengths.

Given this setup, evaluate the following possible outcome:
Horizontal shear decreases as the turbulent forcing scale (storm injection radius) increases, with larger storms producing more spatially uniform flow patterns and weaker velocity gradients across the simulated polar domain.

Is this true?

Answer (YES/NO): NO